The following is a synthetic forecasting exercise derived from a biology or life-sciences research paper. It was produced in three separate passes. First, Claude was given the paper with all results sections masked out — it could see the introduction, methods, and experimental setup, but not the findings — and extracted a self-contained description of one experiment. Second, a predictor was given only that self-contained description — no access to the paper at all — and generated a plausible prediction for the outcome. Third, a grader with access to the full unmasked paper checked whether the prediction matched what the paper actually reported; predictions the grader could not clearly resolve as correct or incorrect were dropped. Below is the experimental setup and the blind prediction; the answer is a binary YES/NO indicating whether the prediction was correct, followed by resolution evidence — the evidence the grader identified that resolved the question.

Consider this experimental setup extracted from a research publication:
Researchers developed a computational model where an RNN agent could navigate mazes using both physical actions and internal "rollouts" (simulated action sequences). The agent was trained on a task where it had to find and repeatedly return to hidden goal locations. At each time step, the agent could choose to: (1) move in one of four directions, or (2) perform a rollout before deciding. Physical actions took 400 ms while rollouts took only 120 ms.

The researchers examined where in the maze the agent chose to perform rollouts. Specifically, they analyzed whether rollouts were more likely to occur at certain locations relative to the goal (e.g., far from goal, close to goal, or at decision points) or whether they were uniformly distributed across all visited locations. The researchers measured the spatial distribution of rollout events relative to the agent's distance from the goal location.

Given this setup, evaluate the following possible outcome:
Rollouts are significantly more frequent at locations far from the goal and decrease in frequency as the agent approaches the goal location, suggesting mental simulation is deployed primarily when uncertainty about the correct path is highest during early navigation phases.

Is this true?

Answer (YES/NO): YES